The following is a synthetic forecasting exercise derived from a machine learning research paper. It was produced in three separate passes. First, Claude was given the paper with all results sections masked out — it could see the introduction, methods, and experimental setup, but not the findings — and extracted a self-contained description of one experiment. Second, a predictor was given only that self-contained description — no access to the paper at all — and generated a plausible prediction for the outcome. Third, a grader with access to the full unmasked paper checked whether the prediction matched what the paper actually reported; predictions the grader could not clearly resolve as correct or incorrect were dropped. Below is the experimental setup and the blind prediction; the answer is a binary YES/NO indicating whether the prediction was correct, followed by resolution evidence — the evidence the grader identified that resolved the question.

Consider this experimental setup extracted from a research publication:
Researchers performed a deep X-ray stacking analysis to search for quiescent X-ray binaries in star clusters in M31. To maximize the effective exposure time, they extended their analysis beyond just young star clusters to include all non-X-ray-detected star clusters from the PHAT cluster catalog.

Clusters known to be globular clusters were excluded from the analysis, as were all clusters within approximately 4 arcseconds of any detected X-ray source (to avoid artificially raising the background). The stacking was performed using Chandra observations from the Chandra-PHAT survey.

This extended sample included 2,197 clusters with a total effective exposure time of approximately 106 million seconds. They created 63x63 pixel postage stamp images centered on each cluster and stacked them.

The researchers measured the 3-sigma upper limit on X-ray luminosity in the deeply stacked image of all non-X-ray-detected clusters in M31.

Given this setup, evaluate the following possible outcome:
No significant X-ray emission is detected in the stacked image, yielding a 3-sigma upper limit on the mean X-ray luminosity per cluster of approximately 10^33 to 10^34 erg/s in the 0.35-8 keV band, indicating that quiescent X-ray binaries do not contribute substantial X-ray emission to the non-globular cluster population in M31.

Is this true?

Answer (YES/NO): NO